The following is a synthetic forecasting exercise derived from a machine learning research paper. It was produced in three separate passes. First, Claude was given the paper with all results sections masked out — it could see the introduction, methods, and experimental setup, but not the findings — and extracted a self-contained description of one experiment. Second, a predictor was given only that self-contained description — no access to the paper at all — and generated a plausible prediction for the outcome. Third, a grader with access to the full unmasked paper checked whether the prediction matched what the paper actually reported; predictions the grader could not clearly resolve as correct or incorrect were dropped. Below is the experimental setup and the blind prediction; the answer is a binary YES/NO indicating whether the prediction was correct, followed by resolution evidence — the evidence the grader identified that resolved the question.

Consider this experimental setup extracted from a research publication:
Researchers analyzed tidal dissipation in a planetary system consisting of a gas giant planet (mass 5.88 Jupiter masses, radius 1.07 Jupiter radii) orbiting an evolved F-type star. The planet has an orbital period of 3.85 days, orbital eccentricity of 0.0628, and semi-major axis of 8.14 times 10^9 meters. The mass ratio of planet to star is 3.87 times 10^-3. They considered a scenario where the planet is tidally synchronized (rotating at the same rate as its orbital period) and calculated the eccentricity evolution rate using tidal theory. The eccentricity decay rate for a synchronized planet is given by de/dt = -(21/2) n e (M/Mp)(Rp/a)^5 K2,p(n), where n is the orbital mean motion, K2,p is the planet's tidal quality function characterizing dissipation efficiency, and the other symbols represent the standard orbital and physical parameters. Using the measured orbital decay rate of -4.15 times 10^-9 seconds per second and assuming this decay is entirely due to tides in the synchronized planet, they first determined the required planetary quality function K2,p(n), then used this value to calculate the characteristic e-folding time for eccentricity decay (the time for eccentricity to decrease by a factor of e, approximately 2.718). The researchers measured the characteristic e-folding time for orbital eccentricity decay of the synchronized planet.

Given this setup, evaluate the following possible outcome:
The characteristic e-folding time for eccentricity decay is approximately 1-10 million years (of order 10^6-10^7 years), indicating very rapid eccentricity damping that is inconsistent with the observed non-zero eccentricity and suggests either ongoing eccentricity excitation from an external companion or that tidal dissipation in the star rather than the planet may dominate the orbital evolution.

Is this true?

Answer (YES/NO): NO